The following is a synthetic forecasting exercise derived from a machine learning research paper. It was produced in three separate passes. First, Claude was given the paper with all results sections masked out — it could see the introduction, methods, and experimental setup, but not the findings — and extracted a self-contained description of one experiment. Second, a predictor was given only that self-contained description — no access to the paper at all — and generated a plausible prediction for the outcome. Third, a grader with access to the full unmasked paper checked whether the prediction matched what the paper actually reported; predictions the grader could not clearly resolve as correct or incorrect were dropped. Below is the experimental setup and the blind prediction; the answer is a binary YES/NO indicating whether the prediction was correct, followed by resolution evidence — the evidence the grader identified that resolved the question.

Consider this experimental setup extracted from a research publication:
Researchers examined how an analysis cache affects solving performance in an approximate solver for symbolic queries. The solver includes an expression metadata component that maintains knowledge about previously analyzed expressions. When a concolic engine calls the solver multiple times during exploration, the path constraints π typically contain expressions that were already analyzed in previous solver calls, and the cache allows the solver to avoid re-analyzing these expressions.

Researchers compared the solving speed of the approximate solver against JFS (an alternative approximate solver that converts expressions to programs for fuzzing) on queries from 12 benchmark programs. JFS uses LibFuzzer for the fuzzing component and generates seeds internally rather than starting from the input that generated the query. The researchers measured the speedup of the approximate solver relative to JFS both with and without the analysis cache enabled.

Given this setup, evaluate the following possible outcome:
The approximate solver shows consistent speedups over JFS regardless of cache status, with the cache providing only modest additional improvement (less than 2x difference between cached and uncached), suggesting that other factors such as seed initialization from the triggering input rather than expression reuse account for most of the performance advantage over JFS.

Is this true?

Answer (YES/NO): NO